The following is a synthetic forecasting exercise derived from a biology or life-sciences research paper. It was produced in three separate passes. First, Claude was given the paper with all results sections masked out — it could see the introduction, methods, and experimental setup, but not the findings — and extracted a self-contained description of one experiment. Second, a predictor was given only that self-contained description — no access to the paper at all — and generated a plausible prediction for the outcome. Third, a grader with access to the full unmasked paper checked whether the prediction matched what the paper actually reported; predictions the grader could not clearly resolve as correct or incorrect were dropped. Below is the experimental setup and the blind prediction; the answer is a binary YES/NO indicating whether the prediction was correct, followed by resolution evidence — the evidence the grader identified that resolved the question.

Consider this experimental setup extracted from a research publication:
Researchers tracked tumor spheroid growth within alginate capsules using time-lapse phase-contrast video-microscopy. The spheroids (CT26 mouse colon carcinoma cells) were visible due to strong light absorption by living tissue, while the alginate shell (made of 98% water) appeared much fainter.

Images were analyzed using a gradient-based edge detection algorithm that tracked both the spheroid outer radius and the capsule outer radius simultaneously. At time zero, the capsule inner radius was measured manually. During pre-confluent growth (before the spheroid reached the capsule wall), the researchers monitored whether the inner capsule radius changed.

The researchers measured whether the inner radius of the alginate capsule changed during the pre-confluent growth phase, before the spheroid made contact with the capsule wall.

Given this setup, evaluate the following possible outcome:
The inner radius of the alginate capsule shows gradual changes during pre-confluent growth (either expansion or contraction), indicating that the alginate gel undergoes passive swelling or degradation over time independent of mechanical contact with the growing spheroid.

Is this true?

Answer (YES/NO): NO